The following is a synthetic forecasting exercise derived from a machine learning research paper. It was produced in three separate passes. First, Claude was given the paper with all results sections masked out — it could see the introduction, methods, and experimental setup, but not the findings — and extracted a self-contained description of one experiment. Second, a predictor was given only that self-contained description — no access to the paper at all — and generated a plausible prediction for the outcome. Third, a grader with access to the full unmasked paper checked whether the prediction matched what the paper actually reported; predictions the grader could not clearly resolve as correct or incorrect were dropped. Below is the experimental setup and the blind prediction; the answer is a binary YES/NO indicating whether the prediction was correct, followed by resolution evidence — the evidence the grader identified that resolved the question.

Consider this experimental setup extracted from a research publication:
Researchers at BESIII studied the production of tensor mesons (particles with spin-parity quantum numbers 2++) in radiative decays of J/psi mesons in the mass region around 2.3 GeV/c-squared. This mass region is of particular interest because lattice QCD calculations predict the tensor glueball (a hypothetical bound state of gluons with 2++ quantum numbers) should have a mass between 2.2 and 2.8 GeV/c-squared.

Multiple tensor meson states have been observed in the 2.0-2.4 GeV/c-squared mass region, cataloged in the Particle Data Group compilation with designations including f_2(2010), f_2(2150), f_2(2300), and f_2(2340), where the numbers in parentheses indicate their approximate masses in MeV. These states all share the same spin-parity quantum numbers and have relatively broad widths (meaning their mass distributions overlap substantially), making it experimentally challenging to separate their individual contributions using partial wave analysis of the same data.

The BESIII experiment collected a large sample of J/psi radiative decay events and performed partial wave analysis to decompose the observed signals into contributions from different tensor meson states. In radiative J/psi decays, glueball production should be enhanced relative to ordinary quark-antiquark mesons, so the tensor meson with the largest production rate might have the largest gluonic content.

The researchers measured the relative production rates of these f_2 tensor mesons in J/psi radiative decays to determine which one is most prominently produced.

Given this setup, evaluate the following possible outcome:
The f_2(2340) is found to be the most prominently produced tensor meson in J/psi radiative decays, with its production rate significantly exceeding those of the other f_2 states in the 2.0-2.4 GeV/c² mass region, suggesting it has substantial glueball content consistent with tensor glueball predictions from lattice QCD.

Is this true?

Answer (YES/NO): YES